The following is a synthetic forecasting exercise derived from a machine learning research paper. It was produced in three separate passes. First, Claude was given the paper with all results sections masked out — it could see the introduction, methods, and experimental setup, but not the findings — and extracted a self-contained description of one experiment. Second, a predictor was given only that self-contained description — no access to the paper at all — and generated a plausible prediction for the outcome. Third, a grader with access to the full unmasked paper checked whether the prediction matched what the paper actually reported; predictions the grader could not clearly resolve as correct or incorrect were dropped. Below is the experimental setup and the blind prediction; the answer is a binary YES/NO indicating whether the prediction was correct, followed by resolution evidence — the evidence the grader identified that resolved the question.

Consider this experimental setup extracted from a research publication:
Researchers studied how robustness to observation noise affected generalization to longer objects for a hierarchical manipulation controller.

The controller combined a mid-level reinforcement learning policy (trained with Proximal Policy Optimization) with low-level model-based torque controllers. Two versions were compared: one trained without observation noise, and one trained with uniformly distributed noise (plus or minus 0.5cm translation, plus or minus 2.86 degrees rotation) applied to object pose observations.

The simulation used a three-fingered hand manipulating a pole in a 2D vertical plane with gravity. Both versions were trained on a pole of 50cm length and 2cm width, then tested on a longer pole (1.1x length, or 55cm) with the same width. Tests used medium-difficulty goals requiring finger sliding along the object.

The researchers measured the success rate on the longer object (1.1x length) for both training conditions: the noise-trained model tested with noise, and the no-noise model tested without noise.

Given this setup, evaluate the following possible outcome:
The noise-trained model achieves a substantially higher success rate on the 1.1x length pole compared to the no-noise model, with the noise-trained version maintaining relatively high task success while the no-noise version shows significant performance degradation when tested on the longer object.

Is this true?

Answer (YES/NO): NO